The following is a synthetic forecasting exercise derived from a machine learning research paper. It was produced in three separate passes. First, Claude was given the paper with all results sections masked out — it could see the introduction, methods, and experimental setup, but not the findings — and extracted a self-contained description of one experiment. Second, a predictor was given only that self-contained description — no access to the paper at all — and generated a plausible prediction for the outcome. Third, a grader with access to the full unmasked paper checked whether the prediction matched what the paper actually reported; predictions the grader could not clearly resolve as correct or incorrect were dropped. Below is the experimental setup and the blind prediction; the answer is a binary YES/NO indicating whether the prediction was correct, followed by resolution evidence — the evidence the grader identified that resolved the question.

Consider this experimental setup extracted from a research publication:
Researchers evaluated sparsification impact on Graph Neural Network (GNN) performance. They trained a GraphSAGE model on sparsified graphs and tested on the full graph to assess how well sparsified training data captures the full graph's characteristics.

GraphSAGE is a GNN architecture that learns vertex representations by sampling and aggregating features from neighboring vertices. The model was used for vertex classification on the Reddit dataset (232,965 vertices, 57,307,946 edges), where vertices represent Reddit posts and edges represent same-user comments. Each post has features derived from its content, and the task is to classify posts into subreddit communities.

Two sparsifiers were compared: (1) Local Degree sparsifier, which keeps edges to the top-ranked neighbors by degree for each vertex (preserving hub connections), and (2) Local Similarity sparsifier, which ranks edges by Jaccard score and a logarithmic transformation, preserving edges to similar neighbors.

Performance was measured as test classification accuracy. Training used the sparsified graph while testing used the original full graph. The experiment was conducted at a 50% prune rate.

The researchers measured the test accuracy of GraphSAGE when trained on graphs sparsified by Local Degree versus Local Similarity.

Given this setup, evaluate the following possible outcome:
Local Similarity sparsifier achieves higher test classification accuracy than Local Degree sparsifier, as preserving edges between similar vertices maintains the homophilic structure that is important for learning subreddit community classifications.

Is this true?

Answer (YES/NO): YES